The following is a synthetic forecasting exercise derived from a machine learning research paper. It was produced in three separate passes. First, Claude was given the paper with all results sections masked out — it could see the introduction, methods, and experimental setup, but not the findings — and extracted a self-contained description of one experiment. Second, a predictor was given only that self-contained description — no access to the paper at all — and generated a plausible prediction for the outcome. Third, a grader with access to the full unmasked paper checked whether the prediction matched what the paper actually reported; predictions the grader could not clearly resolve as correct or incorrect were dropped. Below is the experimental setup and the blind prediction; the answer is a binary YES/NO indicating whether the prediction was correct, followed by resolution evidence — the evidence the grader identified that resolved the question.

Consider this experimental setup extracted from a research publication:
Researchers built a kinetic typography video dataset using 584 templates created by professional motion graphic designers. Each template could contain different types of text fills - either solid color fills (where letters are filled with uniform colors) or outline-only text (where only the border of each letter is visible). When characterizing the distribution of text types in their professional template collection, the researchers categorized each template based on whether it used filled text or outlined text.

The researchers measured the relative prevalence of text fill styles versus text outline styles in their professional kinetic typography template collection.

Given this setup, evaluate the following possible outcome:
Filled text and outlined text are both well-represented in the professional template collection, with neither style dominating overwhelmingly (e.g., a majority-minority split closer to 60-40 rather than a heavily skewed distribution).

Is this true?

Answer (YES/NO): NO